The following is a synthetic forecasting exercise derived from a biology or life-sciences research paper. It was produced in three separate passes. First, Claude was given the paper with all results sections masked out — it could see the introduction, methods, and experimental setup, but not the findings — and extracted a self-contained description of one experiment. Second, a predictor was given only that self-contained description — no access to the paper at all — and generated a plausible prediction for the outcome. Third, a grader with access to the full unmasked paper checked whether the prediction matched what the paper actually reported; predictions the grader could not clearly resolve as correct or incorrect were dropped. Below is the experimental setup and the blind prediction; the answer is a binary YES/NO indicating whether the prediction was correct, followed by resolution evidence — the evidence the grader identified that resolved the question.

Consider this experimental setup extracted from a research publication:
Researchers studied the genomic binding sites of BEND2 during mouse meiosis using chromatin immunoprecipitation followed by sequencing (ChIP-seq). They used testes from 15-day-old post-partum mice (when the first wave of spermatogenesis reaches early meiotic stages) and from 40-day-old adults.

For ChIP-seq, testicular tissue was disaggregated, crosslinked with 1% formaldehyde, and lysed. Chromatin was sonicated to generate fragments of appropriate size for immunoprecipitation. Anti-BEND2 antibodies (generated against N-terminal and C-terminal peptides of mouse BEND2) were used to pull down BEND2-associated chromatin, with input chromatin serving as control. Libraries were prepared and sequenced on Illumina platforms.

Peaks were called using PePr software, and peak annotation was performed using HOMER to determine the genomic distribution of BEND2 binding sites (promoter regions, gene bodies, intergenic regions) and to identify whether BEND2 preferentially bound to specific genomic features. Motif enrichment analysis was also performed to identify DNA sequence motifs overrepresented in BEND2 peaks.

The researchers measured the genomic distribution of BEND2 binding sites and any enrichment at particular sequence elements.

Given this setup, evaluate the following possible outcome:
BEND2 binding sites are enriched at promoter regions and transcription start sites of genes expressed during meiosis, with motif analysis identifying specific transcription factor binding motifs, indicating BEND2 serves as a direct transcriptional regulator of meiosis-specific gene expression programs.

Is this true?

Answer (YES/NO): NO